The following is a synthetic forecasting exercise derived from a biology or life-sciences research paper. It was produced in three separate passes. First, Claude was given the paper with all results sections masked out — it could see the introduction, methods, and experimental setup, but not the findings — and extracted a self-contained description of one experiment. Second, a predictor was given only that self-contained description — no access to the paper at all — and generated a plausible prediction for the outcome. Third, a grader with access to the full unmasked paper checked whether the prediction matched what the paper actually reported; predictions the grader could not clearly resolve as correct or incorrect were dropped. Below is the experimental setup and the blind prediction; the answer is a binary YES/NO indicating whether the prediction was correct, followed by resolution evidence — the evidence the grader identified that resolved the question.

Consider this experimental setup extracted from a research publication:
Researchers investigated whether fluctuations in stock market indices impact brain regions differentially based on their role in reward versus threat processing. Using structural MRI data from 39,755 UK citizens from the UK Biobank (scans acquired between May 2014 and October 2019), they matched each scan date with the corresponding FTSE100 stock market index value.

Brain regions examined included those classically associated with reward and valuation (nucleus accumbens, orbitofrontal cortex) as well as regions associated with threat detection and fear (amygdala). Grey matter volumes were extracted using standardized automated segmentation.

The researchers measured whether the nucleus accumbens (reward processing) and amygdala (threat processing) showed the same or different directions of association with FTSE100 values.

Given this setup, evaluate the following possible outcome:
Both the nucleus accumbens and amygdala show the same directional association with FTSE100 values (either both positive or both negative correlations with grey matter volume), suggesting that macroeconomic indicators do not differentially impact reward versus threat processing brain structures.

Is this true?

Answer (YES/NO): YES